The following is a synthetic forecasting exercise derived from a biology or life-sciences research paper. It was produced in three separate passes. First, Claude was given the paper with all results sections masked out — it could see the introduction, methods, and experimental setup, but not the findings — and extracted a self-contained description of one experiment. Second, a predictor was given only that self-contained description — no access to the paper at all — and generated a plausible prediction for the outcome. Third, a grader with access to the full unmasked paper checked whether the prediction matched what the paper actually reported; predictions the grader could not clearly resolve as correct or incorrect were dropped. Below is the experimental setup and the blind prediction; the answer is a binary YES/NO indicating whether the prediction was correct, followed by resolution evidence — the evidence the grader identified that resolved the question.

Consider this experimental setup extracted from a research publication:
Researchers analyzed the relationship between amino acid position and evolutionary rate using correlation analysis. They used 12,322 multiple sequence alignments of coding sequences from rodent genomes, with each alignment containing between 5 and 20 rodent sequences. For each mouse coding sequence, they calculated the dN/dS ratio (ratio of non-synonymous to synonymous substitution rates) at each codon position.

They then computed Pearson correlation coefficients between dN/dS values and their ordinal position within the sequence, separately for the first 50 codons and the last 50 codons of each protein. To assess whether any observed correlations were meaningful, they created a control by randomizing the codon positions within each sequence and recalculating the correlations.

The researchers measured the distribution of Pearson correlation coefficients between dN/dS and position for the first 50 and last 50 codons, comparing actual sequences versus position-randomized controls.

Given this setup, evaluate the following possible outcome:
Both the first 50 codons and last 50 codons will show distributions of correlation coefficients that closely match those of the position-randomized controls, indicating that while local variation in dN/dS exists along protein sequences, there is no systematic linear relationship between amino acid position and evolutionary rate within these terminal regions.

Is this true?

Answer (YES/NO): NO